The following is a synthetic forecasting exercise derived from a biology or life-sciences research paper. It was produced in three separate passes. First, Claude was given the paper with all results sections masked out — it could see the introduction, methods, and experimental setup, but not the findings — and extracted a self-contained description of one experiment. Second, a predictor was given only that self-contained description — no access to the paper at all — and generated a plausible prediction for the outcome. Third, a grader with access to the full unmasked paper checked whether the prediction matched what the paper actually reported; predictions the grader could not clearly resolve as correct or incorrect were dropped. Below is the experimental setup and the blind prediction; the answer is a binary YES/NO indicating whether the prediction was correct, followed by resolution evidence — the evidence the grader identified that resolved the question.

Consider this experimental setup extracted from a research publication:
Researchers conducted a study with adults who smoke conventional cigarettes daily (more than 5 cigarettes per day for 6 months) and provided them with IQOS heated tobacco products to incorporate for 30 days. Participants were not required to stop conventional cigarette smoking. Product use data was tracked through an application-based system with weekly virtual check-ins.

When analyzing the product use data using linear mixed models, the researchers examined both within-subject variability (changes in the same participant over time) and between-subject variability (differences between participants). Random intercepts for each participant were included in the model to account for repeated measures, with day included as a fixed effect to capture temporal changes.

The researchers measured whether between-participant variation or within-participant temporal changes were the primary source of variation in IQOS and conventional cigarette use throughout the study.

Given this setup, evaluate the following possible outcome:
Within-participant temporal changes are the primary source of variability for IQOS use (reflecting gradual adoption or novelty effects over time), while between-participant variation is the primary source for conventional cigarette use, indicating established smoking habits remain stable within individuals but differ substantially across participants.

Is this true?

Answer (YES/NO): NO